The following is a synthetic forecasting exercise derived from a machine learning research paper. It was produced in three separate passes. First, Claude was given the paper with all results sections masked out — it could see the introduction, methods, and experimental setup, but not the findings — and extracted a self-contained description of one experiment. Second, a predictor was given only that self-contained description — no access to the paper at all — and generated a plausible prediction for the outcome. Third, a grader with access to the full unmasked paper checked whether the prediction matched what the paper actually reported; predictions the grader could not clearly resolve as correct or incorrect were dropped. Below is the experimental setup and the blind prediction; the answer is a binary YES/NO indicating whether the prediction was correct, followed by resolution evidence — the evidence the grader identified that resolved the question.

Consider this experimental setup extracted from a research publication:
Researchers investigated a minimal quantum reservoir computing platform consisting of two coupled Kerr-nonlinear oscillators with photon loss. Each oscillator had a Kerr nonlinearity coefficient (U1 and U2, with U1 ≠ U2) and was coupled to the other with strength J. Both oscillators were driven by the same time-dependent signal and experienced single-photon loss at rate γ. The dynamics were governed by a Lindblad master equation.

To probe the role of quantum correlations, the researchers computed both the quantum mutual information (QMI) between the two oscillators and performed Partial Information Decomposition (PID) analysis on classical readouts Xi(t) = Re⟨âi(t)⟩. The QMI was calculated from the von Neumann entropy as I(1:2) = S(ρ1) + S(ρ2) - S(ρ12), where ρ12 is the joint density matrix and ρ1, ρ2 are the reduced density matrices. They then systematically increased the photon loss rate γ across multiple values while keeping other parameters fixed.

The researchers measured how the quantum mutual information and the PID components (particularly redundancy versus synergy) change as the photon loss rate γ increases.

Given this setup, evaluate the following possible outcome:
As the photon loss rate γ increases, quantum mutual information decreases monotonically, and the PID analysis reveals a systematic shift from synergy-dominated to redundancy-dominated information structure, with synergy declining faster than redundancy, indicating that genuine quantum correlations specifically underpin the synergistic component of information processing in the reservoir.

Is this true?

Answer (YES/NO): NO